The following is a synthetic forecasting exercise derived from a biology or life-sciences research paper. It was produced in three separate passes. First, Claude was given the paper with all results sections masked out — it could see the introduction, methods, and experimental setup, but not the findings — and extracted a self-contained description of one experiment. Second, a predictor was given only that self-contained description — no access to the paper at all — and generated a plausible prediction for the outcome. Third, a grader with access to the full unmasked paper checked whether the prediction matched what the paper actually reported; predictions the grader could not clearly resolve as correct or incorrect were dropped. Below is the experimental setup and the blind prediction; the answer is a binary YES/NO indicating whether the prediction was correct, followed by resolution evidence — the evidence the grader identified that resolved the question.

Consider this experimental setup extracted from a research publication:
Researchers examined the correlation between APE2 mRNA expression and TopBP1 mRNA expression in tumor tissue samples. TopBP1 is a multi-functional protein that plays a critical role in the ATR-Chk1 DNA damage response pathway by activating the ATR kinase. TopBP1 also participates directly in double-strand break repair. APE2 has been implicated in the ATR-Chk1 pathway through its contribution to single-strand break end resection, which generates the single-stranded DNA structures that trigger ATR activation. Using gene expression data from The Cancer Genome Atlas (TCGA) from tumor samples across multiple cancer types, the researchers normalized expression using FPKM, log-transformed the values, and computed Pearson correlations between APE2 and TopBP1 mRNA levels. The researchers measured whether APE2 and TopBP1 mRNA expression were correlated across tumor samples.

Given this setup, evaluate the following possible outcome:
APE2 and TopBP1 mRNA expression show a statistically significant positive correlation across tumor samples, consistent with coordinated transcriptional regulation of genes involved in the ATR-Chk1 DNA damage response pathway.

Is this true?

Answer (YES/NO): NO